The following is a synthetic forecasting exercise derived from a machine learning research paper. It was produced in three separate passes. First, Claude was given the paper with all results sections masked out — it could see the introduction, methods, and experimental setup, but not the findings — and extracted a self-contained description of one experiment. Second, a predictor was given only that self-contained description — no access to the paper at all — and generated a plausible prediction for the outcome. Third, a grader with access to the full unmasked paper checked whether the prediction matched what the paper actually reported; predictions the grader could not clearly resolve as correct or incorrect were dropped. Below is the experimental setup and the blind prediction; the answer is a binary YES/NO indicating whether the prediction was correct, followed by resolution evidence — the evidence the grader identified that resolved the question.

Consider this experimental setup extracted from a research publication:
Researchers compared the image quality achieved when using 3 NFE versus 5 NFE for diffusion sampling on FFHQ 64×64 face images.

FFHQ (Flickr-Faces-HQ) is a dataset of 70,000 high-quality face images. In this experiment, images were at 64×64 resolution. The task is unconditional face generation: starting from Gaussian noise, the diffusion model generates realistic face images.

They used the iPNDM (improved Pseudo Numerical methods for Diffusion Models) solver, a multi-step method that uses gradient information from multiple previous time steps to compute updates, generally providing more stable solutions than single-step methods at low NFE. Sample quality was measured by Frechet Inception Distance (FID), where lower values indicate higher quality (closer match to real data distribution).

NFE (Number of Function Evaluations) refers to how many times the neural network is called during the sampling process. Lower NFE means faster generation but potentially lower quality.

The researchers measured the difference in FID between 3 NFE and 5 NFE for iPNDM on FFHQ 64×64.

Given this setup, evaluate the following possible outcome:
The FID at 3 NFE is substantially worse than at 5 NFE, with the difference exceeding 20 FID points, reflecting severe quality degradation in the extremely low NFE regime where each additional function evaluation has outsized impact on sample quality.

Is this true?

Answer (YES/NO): YES